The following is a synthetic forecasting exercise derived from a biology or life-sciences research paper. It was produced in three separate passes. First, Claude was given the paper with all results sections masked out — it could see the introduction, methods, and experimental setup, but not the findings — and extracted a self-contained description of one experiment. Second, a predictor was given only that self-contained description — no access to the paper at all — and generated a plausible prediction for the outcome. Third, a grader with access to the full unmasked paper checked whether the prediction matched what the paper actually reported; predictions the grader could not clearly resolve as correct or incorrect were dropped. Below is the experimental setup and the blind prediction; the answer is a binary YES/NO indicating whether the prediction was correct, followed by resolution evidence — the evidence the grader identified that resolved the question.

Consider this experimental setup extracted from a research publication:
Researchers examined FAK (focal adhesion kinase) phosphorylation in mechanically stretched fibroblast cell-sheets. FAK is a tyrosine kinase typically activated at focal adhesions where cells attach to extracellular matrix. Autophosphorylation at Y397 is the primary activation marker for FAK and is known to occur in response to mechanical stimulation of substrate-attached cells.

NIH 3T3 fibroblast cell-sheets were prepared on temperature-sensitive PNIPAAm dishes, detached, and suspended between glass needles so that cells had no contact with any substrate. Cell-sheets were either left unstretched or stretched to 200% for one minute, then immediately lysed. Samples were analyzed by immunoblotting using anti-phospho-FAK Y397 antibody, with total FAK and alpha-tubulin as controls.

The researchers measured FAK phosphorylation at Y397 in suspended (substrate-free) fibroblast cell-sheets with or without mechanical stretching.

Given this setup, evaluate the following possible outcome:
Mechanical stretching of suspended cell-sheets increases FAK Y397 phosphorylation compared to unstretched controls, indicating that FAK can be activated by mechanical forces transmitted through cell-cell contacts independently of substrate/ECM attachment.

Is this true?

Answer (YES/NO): YES